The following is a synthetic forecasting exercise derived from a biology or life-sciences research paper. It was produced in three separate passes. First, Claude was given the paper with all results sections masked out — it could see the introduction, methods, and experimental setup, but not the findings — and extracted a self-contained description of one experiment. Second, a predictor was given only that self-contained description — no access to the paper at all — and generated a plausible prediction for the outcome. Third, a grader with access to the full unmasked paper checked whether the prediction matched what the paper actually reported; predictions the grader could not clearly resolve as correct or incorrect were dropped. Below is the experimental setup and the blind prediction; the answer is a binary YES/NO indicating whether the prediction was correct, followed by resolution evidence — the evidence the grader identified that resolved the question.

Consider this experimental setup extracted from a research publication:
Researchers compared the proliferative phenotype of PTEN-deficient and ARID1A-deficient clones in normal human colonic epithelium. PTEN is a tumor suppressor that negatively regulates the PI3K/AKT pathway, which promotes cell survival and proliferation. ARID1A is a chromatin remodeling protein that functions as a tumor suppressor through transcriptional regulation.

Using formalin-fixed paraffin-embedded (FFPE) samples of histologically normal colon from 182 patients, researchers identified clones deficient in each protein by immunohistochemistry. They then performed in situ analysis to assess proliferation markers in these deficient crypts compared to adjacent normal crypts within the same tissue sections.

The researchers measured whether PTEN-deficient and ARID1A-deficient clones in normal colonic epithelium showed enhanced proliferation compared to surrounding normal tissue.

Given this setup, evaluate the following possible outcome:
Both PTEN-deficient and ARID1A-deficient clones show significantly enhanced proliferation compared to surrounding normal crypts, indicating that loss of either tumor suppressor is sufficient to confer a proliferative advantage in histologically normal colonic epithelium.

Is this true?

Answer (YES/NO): YES